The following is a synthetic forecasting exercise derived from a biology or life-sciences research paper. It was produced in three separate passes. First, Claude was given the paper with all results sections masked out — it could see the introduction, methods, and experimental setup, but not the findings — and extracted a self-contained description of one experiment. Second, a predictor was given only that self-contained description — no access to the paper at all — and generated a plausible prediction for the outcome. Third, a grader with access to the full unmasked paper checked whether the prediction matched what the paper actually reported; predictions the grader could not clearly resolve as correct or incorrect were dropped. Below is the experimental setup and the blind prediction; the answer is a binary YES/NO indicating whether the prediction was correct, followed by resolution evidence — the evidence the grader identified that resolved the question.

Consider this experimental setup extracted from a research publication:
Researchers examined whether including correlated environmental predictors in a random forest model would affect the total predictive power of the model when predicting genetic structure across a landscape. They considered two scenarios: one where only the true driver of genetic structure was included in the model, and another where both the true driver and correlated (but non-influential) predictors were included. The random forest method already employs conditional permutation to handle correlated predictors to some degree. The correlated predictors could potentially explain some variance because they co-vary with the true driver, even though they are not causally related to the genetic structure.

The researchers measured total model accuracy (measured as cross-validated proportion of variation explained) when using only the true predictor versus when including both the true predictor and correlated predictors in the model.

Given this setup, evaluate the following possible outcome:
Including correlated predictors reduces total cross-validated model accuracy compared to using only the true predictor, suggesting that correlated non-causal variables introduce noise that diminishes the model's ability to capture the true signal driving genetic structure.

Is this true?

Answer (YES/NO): NO